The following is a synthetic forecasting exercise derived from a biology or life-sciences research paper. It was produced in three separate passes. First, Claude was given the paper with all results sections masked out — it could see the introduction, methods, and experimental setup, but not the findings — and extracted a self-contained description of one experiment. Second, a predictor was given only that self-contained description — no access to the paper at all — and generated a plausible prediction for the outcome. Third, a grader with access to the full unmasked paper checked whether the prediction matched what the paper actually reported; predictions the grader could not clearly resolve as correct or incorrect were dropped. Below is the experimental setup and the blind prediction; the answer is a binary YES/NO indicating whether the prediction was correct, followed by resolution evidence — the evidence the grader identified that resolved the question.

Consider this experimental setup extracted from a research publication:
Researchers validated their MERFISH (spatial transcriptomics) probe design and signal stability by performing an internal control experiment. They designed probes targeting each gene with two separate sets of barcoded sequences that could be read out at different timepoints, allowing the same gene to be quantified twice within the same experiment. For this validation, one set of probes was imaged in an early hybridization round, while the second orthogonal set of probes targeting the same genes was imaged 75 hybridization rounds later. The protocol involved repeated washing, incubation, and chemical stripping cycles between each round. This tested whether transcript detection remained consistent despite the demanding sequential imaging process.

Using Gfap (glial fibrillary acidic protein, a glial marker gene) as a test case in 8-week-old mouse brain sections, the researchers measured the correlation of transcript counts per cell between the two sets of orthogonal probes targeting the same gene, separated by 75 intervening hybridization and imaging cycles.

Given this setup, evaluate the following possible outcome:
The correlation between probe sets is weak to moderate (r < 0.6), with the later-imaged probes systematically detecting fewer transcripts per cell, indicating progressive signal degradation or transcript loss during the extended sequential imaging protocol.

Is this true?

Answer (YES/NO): NO